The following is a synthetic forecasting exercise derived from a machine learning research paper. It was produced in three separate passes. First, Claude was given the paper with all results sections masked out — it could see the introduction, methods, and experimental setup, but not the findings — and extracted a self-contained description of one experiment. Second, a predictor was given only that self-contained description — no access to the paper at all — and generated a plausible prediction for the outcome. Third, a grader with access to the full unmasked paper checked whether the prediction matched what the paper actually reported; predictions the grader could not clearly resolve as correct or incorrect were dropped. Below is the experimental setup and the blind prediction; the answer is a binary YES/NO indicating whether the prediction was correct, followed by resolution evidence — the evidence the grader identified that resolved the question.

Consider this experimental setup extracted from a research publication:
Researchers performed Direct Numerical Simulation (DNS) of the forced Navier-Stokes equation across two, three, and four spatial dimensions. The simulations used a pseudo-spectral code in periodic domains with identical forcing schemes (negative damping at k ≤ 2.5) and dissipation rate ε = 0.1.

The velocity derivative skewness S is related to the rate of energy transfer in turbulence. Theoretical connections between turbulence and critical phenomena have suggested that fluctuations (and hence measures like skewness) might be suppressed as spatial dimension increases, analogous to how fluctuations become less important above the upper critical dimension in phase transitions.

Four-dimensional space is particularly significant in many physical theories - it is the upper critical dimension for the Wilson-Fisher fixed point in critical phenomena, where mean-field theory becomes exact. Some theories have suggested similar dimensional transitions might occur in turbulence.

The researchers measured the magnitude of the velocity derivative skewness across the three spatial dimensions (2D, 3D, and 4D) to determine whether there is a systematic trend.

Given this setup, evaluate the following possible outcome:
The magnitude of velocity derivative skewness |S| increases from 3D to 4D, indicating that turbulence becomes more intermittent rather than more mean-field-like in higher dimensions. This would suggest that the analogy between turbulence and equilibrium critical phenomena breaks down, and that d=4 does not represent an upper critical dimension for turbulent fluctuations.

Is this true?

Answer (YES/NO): YES